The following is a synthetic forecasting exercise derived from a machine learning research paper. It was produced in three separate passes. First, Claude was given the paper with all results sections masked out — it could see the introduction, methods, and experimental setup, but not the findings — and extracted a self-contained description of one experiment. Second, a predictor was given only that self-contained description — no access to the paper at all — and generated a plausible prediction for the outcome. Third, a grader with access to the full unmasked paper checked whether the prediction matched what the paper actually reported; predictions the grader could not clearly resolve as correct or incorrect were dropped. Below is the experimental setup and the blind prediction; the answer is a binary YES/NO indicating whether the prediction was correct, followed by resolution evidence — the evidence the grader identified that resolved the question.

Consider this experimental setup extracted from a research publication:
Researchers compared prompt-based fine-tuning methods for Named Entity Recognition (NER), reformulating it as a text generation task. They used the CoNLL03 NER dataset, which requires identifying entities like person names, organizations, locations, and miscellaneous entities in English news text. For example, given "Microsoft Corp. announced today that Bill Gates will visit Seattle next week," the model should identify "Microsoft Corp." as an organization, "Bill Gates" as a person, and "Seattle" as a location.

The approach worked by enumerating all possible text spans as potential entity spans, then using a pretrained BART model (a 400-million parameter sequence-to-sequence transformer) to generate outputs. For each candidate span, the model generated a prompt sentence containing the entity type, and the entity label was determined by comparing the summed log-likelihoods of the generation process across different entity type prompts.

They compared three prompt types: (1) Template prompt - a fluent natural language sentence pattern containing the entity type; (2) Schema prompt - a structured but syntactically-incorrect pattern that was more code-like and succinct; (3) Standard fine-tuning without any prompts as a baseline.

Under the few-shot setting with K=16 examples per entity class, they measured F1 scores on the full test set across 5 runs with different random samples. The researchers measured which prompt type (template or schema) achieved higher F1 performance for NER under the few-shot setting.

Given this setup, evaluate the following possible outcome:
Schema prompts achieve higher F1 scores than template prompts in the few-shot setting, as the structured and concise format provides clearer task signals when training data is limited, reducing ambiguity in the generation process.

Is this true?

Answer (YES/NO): YES